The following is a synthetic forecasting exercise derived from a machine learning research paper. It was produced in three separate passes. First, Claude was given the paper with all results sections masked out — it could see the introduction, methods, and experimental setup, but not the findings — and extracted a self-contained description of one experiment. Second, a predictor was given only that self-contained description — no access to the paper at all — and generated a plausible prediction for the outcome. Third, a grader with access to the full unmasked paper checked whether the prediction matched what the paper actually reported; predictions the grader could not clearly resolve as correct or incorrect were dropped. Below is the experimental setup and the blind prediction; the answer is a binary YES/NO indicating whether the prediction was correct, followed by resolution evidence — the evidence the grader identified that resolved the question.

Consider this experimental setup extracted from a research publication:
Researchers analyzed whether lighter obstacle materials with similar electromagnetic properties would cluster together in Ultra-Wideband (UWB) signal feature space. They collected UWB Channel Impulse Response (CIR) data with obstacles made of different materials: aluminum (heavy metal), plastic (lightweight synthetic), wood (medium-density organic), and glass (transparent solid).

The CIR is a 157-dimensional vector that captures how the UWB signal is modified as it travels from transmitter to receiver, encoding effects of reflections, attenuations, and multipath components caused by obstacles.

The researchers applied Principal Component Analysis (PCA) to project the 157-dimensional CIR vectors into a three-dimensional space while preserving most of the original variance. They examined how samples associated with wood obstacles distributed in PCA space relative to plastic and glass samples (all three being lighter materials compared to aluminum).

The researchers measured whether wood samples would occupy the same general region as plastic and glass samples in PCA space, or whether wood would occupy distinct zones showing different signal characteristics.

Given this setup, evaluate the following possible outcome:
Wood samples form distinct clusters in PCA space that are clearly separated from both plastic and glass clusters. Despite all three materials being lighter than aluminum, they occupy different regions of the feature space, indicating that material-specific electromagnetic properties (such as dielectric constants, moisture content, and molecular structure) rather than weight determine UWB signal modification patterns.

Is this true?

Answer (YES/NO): YES